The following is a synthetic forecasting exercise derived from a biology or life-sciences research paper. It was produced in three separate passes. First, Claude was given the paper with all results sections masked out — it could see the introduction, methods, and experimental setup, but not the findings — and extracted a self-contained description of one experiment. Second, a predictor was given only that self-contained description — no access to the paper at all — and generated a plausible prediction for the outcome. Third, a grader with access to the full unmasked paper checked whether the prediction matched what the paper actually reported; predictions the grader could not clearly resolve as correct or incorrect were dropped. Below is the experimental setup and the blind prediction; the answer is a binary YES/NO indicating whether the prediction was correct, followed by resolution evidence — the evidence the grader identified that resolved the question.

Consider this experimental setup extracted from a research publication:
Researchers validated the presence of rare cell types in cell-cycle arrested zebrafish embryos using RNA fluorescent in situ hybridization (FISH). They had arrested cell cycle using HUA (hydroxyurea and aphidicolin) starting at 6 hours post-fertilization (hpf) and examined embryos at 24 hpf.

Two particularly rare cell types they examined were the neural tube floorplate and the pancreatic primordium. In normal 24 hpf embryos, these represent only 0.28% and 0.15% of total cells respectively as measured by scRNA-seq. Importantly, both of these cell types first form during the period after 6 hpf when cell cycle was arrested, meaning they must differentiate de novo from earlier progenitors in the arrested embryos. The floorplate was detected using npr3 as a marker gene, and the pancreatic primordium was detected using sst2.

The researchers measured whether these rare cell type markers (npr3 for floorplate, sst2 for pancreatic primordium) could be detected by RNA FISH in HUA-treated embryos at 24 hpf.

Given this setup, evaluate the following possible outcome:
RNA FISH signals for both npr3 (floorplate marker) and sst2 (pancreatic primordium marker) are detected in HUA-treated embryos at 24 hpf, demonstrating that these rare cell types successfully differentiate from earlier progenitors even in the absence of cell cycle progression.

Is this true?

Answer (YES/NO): YES